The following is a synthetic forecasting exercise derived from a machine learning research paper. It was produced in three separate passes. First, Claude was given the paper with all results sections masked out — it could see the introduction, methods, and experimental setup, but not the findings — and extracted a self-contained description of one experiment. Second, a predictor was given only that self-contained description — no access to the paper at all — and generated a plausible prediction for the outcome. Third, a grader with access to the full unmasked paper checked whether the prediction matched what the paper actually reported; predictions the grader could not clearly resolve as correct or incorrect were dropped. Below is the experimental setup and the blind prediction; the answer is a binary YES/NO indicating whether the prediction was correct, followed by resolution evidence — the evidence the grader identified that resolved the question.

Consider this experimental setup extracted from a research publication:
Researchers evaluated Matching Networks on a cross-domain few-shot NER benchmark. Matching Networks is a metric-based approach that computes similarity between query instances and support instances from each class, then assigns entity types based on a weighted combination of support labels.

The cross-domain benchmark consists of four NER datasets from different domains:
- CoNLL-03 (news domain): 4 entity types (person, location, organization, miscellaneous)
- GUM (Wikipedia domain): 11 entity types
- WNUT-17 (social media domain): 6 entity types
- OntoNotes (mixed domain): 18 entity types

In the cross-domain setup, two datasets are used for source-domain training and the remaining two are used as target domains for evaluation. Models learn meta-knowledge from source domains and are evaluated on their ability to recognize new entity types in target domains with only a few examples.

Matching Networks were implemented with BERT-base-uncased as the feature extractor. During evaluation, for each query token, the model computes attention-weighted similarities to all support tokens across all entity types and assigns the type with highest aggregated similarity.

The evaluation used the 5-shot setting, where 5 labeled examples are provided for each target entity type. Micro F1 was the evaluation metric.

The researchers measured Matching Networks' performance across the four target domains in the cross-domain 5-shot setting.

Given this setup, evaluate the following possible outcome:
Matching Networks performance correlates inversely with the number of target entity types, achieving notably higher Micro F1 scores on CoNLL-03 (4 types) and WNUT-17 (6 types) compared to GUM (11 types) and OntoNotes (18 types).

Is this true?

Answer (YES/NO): NO